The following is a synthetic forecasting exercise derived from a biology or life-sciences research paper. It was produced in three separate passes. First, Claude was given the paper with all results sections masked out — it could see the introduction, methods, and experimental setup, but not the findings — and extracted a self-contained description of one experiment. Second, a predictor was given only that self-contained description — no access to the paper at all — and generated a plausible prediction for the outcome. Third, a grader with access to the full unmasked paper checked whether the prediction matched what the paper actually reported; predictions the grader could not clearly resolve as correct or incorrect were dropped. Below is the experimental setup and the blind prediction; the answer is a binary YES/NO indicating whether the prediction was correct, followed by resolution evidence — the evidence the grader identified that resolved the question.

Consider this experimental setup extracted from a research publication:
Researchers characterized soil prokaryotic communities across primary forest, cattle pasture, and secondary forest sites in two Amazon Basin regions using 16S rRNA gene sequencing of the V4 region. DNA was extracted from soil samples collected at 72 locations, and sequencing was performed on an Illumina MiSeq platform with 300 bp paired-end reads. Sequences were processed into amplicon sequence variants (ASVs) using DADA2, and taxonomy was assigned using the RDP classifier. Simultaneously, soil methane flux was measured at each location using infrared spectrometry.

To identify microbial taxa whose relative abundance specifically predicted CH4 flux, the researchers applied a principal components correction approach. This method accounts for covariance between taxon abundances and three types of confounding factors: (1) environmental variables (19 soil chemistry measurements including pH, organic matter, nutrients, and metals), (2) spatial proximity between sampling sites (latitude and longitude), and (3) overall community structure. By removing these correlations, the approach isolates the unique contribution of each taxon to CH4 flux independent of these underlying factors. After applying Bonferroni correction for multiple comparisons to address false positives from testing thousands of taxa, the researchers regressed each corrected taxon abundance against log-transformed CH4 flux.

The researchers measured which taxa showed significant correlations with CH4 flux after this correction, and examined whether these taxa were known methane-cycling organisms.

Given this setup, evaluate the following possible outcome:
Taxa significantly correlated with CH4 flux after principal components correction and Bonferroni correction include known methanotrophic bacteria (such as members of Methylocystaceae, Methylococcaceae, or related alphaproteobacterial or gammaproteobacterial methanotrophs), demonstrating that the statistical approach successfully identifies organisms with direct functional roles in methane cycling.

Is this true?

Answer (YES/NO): YES